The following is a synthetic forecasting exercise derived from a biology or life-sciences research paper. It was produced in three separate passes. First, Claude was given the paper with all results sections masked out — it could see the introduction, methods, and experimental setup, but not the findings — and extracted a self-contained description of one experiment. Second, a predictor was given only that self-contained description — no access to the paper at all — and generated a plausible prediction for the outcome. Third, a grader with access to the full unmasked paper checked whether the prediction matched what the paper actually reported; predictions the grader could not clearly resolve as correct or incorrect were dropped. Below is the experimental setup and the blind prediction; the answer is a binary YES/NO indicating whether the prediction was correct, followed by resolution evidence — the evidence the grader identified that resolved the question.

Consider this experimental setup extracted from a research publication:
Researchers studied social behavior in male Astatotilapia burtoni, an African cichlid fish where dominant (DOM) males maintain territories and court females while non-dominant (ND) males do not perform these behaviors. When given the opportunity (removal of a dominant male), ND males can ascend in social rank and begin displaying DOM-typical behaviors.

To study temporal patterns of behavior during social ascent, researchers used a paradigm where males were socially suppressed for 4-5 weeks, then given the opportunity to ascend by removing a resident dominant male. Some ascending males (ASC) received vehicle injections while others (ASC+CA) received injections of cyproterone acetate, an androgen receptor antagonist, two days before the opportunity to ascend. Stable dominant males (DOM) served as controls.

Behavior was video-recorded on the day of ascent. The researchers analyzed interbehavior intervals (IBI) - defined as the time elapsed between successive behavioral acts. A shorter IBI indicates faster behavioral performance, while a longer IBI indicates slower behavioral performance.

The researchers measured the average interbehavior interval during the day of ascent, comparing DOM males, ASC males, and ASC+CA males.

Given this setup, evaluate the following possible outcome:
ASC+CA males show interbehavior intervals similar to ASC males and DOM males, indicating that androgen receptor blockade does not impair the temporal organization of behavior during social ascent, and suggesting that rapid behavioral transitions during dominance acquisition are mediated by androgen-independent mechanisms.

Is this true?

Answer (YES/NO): NO